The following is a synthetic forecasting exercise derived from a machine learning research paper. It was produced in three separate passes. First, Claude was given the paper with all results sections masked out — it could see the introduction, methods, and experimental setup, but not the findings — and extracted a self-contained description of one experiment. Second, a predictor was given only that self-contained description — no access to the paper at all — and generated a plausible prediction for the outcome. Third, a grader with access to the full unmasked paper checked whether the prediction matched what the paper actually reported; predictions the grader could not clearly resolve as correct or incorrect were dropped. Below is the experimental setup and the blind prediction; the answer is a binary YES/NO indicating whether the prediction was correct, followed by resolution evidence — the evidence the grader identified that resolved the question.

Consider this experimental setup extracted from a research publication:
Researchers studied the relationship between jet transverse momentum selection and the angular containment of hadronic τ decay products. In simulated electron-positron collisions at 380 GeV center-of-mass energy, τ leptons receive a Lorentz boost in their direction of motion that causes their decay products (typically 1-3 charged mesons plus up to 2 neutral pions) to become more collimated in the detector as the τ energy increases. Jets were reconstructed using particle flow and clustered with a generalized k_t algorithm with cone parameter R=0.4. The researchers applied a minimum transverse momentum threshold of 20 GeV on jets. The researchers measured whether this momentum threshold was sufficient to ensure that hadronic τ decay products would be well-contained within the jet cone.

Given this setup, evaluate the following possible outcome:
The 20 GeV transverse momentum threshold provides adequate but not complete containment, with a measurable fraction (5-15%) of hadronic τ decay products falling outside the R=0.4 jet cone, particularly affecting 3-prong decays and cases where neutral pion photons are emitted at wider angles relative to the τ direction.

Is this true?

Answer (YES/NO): NO